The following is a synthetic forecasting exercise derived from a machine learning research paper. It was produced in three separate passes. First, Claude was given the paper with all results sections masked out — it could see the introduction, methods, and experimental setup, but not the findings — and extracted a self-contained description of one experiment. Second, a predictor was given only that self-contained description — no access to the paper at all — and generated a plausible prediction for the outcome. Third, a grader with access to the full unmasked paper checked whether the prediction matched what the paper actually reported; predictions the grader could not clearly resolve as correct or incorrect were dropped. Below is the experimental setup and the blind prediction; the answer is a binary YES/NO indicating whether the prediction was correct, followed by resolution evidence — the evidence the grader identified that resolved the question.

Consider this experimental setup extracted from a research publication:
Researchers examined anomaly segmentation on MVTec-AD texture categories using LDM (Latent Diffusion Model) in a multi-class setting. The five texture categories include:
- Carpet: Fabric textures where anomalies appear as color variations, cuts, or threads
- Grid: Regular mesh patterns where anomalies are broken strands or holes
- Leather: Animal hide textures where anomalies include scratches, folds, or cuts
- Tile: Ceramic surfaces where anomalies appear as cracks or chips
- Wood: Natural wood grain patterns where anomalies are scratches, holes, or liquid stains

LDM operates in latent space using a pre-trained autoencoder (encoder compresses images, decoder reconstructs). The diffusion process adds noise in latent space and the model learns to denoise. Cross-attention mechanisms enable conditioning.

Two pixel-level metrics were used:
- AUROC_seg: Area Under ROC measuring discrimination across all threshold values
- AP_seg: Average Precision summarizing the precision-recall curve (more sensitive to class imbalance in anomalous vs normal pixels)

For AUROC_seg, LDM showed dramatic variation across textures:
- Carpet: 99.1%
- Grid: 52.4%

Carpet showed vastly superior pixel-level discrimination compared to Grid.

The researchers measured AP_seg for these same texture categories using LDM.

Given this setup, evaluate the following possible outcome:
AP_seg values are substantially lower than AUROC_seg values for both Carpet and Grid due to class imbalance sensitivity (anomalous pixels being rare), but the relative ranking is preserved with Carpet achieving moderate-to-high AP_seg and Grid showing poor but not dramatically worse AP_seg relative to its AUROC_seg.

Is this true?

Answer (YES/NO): NO